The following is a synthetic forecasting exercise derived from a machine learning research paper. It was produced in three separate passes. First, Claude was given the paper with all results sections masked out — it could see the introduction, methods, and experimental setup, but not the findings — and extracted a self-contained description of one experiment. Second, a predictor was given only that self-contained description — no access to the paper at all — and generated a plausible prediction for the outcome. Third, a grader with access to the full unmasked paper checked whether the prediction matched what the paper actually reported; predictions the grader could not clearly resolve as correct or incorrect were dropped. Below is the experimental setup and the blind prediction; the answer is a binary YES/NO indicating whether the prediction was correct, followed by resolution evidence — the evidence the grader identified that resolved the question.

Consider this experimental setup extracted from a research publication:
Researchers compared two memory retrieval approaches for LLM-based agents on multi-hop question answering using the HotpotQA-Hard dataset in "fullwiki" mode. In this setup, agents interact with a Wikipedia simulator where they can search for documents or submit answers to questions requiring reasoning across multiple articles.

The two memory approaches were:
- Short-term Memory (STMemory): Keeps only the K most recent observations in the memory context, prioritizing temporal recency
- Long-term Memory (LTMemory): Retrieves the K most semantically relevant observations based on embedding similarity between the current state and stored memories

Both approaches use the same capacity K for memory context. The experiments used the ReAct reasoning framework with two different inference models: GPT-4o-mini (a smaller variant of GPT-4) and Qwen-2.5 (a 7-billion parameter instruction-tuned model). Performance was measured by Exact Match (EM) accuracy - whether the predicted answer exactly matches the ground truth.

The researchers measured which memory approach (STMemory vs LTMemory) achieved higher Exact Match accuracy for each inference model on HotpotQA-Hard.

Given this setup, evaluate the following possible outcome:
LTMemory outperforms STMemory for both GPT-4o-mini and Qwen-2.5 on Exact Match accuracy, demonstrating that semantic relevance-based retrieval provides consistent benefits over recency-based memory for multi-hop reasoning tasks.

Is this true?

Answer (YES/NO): NO